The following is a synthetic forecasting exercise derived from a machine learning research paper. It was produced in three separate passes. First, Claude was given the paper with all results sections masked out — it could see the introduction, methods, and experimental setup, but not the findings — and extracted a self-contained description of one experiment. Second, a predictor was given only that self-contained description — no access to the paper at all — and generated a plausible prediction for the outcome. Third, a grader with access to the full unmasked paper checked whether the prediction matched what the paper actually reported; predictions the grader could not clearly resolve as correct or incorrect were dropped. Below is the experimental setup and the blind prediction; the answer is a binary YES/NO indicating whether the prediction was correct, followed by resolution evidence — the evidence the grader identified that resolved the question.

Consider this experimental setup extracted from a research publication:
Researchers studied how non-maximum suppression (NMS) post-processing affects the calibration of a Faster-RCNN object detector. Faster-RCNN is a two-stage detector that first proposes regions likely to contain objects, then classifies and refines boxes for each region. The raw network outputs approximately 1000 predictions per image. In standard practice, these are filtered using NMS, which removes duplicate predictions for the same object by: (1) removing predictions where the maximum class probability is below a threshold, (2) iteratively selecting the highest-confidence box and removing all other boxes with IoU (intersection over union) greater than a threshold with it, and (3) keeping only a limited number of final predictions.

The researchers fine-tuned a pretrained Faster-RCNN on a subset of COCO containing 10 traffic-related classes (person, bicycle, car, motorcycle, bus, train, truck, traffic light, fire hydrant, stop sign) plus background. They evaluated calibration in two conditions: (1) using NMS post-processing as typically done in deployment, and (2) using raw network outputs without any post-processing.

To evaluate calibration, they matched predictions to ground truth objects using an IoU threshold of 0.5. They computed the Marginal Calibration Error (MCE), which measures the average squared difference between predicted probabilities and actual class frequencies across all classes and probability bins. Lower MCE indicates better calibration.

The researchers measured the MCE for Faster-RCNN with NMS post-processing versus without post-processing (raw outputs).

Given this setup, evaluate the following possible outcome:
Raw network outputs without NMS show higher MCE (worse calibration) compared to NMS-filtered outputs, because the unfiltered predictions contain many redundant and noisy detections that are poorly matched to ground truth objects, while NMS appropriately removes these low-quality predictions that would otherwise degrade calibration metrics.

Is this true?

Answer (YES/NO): NO